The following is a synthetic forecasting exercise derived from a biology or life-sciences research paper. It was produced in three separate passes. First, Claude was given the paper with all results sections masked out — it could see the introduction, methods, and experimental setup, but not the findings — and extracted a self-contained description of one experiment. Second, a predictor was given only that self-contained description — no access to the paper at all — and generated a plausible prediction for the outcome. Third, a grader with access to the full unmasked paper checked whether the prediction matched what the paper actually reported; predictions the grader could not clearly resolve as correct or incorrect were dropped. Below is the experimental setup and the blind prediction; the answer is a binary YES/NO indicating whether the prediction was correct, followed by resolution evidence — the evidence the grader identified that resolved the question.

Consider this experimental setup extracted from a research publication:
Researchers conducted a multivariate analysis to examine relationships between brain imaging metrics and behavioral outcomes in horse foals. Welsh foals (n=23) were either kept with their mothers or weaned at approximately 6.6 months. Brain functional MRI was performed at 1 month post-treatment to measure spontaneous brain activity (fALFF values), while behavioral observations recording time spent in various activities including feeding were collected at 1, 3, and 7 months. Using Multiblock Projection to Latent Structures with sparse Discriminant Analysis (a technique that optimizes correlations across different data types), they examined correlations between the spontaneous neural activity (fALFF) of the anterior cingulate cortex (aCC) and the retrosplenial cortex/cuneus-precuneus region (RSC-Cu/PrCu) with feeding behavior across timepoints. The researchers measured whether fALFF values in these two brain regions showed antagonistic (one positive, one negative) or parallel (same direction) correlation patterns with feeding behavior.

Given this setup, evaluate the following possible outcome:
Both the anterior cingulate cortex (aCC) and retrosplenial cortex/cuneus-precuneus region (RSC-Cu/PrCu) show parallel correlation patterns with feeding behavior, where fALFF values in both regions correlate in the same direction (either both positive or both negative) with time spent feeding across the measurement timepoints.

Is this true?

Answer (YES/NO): NO